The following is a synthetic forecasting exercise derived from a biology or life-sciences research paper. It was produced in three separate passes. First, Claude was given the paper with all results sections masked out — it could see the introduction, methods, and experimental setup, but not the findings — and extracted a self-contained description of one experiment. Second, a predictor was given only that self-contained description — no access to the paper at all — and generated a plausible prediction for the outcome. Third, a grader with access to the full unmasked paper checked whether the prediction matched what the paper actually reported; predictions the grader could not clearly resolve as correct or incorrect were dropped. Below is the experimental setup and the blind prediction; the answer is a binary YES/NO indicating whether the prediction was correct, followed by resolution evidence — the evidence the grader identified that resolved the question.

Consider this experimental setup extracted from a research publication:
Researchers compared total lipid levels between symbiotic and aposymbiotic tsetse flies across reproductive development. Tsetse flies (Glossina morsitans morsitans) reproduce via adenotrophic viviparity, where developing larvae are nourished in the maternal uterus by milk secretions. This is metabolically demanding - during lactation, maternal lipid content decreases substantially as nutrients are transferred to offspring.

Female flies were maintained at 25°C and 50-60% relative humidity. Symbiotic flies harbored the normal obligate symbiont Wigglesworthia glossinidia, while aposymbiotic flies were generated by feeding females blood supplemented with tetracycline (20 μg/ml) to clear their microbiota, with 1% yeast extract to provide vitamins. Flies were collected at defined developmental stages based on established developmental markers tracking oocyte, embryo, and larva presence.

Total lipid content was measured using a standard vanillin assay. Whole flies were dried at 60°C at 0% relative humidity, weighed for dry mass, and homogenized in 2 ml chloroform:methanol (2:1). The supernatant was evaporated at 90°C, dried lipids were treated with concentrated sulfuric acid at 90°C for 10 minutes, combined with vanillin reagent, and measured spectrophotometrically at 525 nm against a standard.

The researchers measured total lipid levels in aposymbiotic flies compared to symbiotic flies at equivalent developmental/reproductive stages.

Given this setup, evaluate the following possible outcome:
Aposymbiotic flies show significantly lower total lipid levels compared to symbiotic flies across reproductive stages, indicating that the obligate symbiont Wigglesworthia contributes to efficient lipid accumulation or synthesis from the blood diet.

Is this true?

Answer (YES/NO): NO